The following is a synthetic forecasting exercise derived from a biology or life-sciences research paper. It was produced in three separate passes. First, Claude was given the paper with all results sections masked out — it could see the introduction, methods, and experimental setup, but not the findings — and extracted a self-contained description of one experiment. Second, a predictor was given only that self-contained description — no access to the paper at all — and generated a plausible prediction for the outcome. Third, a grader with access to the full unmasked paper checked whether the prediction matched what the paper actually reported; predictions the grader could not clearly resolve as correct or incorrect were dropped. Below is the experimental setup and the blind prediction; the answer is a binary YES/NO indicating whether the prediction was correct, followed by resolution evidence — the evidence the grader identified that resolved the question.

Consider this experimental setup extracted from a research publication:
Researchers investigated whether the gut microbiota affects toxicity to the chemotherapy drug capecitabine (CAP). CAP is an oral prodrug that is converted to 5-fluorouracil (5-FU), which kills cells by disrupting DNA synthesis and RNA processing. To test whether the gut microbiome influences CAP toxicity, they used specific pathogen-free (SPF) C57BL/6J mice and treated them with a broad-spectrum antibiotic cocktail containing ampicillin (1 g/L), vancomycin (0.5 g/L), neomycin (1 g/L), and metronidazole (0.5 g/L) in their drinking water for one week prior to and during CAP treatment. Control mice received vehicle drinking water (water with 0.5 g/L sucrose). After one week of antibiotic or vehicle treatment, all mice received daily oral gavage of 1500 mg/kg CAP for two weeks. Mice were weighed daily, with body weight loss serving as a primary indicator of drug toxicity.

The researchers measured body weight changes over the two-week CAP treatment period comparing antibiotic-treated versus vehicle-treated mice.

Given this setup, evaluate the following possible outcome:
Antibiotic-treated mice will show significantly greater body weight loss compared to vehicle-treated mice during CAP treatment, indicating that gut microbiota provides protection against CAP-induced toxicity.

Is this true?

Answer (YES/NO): YES